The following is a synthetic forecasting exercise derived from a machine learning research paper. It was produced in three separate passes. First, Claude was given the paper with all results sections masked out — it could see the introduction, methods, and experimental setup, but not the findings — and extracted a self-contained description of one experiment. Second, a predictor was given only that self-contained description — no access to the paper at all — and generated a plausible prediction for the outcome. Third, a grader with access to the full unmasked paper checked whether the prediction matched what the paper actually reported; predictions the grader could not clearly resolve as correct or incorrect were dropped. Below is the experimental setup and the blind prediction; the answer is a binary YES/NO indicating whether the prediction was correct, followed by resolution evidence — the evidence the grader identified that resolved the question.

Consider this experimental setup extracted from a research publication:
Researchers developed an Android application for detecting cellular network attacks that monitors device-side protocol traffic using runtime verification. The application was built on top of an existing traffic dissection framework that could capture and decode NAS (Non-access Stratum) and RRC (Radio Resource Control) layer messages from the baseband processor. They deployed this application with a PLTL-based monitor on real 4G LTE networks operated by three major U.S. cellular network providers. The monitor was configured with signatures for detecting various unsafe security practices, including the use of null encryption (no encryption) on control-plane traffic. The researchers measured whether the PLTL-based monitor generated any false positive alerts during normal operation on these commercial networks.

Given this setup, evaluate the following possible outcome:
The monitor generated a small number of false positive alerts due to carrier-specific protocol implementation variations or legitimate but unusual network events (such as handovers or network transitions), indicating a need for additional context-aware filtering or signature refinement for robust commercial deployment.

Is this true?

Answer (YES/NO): NO